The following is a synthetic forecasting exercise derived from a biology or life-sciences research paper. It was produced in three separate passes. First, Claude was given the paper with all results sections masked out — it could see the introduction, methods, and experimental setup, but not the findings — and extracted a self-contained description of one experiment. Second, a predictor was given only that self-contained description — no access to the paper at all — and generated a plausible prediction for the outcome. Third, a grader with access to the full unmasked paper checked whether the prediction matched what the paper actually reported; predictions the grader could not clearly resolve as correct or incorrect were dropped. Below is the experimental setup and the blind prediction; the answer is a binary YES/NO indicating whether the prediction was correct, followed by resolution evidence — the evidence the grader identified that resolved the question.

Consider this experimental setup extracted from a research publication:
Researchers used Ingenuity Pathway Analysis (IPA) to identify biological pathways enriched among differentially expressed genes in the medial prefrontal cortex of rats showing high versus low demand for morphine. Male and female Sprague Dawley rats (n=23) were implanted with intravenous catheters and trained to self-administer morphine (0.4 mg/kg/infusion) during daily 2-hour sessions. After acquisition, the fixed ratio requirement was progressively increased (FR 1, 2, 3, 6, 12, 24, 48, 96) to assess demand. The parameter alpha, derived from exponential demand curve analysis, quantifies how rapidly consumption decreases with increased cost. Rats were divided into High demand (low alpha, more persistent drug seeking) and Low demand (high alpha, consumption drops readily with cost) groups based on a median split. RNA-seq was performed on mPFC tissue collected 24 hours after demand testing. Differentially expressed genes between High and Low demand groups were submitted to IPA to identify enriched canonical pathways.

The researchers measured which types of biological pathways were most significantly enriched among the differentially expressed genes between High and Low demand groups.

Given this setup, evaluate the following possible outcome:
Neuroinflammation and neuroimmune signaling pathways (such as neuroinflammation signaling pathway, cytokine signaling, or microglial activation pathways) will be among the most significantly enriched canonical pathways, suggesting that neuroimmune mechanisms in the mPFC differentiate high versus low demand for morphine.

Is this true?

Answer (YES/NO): YES